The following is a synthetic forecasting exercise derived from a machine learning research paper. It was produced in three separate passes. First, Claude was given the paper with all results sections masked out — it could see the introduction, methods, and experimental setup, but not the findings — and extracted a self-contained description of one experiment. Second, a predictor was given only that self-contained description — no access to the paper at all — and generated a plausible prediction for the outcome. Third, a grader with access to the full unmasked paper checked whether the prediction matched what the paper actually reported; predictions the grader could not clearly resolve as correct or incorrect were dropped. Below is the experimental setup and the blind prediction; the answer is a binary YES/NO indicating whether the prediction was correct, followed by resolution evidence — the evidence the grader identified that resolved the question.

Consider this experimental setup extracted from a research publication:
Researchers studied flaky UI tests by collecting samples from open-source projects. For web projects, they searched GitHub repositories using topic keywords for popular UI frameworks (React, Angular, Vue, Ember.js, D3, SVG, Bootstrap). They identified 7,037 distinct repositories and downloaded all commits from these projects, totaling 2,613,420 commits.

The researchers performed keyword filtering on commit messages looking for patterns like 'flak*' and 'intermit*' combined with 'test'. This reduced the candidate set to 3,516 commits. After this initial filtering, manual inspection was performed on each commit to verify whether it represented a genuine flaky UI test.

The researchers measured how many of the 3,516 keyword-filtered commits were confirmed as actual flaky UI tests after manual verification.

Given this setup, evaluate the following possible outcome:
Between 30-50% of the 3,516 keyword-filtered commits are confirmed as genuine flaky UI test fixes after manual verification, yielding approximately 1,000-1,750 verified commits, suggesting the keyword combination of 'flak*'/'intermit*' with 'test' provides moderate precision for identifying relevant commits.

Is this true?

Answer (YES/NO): NO